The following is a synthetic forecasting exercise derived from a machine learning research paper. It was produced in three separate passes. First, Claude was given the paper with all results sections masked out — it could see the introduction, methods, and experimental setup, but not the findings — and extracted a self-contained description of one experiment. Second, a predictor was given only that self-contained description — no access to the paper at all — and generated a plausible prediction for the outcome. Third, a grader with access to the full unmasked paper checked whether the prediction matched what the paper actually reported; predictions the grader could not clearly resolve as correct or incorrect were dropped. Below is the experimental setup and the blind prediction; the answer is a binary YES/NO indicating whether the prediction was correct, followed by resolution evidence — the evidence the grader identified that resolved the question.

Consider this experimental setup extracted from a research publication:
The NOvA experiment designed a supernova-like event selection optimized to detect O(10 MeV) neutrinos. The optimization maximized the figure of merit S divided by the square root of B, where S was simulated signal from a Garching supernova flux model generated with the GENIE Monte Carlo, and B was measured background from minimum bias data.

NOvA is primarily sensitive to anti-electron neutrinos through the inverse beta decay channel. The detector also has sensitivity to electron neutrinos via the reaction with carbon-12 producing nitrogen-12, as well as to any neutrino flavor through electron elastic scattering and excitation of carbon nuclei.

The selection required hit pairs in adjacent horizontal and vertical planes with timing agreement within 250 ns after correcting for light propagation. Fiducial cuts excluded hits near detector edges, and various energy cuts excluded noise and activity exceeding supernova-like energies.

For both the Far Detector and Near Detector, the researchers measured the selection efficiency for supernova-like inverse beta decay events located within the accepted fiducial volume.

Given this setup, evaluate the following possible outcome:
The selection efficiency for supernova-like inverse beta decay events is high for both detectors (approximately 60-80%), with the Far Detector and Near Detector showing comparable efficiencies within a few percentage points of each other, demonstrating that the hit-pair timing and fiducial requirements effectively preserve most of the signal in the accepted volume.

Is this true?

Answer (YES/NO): NO